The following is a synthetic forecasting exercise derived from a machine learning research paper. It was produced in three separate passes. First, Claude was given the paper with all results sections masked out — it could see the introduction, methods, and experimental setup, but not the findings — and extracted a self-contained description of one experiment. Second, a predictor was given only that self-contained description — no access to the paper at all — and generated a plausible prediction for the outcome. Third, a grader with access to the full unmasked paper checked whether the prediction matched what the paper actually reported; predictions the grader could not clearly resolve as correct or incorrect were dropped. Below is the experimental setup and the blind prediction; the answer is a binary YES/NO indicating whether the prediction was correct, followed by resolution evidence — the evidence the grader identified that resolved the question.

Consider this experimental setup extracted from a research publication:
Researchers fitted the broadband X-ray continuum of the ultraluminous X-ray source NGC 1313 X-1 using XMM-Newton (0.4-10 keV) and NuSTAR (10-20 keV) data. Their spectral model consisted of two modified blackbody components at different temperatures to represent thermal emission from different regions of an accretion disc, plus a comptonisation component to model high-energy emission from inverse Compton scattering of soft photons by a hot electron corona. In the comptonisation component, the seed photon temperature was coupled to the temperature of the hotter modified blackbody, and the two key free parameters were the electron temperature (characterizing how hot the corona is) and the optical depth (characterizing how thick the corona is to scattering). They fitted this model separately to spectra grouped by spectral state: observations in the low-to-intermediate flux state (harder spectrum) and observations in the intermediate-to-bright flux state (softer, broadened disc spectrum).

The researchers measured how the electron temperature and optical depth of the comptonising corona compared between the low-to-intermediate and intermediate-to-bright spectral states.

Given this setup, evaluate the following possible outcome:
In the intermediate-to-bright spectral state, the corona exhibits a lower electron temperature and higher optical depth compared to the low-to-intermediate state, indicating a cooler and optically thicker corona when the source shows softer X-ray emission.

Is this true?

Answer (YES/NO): NO